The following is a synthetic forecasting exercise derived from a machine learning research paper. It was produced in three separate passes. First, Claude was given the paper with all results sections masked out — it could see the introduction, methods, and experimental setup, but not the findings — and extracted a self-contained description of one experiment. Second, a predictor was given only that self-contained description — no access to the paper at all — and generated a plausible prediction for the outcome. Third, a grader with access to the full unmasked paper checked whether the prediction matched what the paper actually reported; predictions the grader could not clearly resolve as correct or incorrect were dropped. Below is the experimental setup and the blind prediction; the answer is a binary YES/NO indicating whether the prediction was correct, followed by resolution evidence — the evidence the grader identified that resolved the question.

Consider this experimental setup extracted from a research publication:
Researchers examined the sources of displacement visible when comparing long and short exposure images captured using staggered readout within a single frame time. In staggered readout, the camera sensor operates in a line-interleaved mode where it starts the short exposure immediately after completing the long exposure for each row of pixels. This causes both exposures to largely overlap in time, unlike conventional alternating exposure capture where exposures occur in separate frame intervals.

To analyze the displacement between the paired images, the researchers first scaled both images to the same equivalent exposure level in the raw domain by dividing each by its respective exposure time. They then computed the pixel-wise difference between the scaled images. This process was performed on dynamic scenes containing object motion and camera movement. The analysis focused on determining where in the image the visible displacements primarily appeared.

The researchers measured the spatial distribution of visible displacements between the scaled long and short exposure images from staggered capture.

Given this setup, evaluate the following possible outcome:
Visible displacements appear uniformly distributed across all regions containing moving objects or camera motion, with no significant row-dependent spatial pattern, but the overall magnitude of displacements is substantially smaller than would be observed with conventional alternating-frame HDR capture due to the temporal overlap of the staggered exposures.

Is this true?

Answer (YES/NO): NO